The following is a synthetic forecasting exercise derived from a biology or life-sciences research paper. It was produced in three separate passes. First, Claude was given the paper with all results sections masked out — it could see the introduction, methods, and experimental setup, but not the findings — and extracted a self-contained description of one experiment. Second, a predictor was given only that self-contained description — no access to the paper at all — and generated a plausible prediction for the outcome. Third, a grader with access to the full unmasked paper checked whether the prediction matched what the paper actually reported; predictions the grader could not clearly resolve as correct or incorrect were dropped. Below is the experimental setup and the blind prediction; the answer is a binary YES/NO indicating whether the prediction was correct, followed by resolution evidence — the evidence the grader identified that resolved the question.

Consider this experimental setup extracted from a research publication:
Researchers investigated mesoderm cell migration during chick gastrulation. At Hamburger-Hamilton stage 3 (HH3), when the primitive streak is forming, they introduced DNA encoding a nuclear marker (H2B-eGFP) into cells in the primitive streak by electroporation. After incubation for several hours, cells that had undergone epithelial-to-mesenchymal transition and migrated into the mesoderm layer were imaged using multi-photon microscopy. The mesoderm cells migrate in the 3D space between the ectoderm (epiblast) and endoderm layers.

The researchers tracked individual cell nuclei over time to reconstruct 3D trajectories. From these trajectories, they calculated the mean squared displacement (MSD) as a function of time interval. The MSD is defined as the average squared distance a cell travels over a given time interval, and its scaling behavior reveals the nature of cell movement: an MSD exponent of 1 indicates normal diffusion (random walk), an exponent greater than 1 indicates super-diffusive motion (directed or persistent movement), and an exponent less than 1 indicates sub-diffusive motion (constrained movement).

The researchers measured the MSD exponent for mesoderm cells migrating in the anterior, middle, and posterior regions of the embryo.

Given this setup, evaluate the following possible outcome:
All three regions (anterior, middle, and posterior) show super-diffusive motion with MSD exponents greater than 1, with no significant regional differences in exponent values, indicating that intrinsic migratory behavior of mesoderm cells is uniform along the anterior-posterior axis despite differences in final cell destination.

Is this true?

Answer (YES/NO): YES